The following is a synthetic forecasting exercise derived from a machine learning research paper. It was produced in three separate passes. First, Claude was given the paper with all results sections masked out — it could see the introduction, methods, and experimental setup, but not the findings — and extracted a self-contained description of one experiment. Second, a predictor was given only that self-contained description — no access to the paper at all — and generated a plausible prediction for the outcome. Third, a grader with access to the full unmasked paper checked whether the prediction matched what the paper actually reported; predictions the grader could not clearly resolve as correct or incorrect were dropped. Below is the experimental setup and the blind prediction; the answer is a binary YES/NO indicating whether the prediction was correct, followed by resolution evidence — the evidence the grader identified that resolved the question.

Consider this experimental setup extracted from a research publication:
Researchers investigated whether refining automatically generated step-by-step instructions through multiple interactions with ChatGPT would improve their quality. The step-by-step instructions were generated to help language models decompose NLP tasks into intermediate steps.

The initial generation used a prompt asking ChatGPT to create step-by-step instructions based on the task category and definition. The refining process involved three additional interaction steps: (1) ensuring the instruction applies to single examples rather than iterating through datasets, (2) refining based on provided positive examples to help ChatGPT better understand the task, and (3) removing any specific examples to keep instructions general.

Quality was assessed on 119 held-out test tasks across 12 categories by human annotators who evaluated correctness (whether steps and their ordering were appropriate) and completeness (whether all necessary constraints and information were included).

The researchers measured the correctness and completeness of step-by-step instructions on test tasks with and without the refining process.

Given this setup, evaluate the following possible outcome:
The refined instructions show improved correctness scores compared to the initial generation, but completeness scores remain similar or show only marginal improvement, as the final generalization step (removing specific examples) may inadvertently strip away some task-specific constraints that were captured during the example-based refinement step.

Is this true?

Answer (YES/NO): NO